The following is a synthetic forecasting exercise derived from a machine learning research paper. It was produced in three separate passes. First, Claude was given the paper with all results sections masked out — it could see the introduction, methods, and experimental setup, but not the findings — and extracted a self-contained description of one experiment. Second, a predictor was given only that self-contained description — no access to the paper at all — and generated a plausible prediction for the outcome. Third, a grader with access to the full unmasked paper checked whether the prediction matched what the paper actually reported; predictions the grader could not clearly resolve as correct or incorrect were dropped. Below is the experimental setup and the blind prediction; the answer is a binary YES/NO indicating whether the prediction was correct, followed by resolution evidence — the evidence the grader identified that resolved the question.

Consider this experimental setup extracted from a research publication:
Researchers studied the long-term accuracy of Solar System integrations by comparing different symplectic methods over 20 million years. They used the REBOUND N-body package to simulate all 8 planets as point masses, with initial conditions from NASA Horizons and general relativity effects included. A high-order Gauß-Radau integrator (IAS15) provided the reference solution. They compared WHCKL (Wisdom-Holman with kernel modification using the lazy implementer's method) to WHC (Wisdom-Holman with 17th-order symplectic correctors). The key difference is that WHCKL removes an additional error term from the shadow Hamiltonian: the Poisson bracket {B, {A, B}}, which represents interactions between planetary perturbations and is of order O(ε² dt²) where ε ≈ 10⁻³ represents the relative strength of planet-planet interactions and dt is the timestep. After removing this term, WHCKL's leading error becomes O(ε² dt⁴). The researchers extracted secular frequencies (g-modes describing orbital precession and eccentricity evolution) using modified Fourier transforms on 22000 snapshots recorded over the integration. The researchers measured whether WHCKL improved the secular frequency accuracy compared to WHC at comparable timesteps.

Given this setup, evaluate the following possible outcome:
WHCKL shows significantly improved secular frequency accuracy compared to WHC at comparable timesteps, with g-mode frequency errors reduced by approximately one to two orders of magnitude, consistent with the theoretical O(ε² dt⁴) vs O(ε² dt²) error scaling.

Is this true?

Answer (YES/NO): YES